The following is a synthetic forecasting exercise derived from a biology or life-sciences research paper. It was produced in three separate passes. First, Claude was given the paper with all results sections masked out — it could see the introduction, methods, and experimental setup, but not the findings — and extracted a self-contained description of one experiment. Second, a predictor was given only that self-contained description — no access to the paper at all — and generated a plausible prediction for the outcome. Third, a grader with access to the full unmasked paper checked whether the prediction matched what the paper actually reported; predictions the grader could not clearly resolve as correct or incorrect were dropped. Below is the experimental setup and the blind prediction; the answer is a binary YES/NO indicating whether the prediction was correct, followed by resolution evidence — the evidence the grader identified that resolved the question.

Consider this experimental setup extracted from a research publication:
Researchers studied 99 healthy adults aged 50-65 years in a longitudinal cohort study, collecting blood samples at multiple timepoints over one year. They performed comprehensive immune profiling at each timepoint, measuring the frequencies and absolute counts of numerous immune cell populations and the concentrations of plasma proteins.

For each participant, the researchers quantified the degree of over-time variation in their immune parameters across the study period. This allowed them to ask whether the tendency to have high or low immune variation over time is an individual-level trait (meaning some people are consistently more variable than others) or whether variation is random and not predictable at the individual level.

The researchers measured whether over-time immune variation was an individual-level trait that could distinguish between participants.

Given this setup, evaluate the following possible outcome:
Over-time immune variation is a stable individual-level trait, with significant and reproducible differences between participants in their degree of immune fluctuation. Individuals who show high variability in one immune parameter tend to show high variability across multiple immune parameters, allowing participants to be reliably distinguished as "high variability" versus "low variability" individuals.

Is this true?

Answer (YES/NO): NO